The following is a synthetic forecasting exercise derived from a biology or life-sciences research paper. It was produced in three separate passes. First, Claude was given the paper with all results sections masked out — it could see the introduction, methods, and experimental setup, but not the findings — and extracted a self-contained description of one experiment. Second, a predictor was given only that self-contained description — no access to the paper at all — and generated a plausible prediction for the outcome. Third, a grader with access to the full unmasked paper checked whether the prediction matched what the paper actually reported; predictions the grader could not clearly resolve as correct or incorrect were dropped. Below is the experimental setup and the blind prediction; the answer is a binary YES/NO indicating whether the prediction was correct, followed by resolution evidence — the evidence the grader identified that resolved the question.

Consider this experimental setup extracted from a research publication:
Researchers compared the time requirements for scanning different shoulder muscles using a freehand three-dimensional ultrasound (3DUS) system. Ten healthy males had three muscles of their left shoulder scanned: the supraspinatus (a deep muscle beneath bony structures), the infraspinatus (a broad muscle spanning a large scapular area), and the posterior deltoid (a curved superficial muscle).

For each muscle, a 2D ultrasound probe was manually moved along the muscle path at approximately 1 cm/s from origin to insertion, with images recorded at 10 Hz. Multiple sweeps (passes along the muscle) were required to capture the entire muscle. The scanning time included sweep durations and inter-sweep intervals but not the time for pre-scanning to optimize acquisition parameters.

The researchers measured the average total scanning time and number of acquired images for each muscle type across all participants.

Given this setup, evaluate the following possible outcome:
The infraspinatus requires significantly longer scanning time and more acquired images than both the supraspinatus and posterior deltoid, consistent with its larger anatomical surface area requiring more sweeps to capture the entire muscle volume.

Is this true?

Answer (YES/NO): YES